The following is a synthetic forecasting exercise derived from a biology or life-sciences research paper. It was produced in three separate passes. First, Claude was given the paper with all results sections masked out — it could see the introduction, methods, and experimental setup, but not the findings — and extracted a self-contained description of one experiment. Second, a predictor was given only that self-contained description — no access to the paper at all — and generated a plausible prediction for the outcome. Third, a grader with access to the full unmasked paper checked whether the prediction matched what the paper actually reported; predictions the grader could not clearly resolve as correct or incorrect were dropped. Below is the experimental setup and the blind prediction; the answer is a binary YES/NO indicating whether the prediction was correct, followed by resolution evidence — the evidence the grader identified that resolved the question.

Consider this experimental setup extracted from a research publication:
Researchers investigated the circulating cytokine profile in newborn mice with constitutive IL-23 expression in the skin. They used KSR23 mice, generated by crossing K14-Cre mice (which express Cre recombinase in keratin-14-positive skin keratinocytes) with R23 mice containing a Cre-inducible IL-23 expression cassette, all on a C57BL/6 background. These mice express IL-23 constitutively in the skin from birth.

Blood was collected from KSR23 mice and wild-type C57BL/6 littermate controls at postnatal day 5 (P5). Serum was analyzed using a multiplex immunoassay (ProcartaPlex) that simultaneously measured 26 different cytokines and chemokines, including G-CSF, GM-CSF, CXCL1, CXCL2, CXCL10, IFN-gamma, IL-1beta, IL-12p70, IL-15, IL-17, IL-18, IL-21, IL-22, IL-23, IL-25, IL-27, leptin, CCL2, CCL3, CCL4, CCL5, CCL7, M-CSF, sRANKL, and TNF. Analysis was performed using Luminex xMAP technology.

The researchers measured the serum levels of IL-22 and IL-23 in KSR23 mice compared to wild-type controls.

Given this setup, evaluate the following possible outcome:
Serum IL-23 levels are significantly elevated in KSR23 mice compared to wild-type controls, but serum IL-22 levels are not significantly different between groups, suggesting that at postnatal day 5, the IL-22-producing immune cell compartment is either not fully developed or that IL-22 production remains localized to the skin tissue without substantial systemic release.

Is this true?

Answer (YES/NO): NO